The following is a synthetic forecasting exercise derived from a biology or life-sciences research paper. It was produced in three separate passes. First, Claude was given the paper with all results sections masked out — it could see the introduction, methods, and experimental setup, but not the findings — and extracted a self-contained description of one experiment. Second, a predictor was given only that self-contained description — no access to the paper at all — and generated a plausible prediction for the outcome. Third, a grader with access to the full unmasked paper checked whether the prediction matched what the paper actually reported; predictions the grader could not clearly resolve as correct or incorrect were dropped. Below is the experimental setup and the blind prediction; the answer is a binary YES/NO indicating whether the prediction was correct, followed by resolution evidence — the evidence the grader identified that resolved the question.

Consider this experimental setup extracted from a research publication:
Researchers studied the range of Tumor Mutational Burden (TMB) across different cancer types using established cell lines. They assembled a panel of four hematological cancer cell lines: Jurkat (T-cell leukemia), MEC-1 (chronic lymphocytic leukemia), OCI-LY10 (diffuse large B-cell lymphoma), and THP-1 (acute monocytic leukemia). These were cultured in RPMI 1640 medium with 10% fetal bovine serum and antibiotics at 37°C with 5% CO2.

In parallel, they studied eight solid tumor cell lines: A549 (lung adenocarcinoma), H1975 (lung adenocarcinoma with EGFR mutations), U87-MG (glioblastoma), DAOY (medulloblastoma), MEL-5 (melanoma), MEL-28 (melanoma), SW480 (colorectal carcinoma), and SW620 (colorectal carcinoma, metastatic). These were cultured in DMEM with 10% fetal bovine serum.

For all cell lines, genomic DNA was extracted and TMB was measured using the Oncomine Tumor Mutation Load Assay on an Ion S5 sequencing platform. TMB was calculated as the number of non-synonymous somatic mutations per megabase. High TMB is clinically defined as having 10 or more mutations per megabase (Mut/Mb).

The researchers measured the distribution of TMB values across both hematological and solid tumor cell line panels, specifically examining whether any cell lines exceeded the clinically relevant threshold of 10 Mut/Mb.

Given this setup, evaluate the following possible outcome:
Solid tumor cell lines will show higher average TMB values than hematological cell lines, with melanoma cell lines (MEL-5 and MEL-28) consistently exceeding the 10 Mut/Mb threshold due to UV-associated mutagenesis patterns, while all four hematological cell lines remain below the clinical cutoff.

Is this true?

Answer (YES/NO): NO